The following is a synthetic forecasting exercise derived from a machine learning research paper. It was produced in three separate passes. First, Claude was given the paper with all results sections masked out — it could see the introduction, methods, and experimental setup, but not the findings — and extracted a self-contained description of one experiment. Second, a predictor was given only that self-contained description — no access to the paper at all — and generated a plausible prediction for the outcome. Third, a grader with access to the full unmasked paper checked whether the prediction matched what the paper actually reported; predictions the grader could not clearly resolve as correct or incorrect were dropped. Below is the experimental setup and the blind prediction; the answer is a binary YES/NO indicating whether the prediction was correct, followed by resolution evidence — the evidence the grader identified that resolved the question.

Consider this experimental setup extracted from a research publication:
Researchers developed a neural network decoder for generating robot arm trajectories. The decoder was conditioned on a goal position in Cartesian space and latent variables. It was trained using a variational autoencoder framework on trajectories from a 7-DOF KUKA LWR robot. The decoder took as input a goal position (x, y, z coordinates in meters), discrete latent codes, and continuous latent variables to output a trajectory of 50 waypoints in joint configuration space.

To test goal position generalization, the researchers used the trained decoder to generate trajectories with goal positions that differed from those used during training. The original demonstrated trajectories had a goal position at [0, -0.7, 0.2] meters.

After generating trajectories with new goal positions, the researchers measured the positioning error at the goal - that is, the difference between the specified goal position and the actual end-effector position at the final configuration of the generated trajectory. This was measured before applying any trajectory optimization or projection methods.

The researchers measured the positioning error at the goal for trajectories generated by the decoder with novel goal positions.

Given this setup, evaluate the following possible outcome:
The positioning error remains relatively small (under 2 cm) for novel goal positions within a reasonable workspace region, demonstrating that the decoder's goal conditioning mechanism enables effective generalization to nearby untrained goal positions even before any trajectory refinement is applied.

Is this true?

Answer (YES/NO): NO